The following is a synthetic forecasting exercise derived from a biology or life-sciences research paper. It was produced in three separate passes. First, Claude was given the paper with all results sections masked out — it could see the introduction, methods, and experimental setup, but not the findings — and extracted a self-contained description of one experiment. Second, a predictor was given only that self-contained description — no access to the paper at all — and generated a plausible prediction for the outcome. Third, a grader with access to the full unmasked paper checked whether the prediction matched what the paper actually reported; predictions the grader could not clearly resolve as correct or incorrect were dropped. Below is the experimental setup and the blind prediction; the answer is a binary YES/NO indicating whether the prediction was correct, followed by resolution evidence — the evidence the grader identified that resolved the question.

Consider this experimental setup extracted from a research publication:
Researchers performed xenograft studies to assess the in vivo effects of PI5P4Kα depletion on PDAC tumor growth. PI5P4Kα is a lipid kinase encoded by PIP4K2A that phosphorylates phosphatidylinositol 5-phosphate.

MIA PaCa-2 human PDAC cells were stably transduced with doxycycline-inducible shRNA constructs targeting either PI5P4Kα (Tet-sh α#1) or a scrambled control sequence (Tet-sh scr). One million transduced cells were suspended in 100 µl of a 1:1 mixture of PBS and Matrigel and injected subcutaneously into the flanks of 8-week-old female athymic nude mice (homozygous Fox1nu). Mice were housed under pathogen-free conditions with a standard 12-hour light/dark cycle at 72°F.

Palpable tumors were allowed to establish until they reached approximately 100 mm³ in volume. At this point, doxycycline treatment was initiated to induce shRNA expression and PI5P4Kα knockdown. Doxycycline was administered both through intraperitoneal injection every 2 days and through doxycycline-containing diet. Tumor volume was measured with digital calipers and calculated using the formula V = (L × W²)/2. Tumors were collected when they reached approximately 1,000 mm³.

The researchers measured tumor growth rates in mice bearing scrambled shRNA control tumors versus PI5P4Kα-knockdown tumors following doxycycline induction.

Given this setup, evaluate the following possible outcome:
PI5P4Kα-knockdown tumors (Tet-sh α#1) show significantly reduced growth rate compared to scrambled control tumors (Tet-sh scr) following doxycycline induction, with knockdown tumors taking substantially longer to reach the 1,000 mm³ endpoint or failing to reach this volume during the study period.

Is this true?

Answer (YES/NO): YES